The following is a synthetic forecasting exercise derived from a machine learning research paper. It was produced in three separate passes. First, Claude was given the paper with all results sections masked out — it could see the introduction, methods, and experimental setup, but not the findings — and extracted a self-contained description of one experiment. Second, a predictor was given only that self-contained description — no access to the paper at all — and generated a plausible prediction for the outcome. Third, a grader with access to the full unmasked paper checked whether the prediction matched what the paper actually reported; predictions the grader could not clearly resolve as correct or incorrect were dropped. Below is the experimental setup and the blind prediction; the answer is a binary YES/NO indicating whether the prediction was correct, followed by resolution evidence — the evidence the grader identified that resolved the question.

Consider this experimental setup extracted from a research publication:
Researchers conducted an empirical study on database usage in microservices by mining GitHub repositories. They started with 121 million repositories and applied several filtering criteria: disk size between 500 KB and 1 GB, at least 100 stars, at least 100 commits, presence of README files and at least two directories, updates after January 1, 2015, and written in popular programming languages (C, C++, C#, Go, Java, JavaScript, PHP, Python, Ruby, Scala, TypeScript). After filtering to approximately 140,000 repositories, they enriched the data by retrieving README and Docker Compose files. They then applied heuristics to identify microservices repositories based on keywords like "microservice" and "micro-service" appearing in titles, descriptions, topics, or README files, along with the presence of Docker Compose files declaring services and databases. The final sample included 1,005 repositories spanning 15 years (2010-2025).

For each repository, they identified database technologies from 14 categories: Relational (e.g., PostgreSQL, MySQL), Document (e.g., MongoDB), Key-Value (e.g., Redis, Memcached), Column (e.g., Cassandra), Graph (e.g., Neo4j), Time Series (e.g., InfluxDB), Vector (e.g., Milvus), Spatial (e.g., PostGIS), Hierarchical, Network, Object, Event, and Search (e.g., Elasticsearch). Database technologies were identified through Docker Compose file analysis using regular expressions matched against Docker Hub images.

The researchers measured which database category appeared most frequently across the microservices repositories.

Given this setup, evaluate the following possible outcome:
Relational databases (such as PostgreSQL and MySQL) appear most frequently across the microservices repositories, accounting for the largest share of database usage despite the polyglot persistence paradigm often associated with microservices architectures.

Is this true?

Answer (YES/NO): YES